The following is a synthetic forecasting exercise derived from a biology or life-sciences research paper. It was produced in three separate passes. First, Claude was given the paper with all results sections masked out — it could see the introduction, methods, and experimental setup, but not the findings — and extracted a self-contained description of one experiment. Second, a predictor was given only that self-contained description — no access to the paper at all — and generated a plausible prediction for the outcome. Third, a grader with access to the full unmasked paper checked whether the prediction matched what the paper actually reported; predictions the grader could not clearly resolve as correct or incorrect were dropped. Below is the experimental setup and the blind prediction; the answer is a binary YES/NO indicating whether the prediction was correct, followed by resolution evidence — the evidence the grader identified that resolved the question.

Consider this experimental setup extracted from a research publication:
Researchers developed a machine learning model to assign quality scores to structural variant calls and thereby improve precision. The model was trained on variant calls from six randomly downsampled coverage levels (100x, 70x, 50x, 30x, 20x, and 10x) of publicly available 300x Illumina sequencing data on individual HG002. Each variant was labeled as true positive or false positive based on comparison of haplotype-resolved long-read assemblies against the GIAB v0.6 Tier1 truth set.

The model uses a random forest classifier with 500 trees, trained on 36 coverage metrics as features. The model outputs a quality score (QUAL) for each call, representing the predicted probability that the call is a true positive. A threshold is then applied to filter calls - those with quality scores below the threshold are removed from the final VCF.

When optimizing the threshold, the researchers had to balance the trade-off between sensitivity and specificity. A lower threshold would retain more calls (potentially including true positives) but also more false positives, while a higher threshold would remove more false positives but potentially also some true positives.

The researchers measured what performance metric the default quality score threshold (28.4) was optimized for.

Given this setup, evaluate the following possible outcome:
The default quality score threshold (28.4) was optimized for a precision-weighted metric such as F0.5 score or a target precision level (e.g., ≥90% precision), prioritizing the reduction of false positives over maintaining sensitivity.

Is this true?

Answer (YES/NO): YES